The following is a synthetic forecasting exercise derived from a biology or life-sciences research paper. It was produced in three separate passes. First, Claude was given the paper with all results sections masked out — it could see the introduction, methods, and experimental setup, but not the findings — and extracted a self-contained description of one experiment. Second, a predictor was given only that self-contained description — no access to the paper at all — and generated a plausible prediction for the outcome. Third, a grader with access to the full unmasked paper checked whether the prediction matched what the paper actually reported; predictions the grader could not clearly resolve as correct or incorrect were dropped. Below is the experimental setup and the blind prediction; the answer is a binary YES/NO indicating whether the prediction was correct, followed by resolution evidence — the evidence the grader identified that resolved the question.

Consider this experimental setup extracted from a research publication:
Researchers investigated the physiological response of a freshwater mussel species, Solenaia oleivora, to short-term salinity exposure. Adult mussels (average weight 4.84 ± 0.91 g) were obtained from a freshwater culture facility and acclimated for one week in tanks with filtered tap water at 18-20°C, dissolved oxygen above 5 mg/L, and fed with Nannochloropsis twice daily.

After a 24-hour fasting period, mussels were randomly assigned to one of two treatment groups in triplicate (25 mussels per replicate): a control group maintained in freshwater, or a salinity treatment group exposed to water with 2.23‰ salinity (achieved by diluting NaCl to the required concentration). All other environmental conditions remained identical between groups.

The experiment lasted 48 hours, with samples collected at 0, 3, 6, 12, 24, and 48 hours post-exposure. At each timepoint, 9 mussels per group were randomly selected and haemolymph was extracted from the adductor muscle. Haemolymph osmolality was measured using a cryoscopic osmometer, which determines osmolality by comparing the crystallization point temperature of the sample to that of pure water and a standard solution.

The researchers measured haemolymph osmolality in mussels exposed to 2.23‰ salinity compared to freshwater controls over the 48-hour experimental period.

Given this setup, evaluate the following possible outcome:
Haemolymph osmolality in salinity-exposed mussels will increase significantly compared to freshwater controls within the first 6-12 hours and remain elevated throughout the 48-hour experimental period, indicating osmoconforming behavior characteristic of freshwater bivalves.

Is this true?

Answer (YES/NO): YES